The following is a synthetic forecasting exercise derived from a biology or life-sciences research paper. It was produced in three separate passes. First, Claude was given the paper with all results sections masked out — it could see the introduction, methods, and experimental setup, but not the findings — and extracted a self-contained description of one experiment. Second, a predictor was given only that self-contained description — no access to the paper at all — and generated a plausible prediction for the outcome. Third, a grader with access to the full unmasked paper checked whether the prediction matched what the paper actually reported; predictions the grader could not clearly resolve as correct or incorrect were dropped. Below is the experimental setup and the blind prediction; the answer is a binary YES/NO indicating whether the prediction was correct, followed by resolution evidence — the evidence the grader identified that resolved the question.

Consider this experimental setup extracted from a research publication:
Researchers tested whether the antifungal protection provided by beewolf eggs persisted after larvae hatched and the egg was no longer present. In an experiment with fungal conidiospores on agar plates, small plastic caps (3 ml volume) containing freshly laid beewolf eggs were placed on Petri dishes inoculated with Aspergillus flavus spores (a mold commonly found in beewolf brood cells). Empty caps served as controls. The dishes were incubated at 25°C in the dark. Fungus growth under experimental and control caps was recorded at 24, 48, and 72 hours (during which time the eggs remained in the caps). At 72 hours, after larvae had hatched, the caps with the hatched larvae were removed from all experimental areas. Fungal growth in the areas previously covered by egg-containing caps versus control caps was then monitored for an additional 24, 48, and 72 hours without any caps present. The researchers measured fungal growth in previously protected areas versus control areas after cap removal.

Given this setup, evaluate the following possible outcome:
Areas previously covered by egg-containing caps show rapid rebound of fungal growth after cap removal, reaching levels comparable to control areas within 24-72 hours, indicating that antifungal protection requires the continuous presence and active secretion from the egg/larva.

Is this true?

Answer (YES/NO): NO